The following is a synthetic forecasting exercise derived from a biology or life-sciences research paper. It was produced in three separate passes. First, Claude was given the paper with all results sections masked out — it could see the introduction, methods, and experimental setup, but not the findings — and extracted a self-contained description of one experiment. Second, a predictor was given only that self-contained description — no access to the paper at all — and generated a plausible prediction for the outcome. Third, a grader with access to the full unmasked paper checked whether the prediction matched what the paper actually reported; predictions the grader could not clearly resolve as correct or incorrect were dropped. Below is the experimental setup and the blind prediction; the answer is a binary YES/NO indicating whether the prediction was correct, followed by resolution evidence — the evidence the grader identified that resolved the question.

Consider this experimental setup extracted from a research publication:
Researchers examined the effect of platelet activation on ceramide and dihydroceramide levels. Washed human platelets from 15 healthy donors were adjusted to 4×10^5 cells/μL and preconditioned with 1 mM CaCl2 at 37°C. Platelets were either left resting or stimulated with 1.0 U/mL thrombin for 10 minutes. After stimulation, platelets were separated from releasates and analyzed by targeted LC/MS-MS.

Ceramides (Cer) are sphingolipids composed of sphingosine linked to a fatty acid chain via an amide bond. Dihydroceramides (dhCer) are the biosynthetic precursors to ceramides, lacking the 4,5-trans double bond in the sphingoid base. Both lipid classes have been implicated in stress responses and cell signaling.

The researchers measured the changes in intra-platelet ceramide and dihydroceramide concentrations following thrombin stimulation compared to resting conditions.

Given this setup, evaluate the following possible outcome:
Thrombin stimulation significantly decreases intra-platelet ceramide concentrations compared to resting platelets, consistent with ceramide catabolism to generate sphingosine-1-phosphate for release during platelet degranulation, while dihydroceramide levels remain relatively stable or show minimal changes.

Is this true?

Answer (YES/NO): NO